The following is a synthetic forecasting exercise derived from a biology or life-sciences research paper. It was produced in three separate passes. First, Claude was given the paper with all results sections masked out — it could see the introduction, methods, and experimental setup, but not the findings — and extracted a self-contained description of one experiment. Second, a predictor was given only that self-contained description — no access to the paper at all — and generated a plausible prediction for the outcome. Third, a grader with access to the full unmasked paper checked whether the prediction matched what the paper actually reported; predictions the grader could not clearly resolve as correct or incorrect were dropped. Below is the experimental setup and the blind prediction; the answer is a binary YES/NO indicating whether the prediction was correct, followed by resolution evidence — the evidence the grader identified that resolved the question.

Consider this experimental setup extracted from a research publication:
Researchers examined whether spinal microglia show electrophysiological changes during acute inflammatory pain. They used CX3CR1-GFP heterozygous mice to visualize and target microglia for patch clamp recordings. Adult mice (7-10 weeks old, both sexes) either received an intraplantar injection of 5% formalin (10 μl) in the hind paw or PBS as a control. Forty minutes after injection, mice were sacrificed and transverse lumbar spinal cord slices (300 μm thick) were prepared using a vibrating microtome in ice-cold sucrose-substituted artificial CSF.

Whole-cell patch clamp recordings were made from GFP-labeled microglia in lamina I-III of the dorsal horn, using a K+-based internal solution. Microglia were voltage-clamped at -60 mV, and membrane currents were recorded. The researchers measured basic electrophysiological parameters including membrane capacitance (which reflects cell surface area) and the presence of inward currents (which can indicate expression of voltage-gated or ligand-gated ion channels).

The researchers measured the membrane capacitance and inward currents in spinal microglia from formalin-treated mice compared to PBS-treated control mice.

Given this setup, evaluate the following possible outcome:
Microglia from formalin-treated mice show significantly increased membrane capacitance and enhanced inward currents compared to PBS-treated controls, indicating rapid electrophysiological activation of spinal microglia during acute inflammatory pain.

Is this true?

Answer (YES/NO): NO